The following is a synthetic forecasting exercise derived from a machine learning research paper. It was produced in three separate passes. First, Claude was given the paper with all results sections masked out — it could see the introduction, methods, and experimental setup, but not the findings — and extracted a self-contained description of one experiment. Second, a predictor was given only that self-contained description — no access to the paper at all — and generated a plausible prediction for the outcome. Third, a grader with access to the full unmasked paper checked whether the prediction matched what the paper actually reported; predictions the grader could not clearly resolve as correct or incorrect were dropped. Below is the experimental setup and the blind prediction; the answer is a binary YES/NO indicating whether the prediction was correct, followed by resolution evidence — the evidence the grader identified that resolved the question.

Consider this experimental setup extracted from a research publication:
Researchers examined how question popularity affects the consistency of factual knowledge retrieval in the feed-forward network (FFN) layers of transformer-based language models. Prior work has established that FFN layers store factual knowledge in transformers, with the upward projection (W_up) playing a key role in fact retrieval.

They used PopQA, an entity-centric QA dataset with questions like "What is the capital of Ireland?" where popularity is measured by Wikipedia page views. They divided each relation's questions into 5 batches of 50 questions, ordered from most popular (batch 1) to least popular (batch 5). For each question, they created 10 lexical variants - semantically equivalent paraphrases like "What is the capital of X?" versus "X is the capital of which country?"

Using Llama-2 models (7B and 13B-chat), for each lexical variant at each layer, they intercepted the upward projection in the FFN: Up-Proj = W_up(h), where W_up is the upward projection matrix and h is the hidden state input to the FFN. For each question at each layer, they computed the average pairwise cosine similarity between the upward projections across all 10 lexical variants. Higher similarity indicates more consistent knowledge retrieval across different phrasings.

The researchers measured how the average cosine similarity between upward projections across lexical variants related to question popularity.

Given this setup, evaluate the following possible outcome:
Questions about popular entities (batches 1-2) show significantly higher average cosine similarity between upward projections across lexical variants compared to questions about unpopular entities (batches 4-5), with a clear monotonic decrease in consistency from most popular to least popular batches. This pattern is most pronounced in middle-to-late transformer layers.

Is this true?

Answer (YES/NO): NO